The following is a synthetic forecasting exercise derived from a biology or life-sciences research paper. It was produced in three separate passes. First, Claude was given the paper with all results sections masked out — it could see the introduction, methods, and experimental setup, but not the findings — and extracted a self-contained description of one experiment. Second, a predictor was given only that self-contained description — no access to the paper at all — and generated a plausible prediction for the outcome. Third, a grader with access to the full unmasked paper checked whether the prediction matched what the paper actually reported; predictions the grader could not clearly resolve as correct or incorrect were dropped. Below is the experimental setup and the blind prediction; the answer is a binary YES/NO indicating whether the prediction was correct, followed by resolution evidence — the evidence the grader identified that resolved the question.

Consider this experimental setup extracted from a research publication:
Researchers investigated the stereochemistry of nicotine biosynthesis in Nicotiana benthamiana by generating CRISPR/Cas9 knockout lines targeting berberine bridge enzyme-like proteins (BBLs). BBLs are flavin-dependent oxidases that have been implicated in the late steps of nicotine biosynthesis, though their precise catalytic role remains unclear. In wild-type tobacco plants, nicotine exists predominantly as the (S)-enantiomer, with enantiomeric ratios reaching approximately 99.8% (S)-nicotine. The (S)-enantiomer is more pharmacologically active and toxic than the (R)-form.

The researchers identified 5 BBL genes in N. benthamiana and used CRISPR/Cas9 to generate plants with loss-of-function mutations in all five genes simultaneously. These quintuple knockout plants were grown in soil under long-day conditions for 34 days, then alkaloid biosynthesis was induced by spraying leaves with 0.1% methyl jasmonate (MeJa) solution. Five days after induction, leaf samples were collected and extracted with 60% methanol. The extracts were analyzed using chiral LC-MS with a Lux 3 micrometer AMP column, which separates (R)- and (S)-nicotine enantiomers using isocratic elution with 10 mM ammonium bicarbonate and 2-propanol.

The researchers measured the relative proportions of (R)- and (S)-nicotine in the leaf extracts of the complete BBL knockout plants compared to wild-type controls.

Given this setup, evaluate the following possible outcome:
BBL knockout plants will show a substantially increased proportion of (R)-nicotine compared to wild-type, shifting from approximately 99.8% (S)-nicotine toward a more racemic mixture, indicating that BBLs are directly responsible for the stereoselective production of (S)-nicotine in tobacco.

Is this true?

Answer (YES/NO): YES